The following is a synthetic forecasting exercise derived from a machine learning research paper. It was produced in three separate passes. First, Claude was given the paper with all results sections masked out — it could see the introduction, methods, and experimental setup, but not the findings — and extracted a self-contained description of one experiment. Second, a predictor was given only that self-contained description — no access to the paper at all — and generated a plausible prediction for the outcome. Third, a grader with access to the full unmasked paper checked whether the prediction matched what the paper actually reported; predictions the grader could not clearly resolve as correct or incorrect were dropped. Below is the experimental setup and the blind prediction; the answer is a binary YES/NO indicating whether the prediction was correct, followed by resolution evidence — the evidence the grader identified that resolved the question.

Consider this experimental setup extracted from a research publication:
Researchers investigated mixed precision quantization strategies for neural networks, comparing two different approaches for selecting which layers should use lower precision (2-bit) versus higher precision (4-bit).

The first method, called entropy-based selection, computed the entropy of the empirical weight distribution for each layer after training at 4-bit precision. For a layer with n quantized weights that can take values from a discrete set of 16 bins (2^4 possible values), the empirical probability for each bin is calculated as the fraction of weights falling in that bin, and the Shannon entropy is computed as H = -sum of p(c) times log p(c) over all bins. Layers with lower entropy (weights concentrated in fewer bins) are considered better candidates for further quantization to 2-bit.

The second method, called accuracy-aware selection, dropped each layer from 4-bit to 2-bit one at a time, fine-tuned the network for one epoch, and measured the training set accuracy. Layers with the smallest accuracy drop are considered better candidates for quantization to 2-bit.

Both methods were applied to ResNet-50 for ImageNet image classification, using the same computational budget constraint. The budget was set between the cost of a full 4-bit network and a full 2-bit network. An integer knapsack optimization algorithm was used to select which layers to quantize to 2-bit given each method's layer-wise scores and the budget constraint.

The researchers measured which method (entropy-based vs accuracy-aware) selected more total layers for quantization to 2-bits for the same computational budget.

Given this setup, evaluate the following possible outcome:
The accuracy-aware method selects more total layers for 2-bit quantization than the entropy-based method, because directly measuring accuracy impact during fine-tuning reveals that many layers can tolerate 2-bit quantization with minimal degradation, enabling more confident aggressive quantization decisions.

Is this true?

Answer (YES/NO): YES